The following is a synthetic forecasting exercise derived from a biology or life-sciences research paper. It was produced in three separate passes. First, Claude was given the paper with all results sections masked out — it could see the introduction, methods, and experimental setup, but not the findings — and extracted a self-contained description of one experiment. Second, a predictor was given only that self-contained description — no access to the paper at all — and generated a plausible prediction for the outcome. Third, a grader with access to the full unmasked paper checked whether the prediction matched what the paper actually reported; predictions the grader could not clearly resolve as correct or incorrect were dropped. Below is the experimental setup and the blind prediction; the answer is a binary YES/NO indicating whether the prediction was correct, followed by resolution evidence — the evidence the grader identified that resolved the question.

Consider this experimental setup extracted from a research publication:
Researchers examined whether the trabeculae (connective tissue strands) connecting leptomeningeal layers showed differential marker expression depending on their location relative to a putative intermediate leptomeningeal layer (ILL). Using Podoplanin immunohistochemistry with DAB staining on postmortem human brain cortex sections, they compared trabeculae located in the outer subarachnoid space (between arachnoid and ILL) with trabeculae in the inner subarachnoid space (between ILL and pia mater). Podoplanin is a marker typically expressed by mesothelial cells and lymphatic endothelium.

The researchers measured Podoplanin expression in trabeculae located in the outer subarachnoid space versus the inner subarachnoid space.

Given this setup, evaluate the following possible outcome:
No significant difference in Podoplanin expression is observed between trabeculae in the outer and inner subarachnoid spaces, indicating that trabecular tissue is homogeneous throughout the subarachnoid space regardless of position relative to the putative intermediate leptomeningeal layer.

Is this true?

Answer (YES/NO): NO